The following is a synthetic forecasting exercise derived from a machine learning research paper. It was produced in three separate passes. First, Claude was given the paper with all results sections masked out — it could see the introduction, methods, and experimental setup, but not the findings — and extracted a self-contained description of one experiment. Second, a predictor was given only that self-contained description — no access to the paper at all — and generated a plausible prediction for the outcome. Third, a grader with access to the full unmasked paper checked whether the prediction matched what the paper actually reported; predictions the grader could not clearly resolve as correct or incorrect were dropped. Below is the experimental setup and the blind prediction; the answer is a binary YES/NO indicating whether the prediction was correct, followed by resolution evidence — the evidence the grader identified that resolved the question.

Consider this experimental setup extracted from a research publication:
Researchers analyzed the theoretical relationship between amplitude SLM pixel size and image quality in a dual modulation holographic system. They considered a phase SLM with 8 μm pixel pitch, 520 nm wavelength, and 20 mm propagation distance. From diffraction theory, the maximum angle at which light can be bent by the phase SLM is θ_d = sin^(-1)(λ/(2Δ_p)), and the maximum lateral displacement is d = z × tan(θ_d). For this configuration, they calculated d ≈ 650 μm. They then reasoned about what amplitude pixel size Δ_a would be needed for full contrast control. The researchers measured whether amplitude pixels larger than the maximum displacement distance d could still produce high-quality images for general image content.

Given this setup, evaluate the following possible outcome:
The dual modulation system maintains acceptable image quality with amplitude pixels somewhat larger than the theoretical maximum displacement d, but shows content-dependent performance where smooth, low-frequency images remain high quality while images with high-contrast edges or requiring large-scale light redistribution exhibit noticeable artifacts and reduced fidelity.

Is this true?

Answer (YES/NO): NO